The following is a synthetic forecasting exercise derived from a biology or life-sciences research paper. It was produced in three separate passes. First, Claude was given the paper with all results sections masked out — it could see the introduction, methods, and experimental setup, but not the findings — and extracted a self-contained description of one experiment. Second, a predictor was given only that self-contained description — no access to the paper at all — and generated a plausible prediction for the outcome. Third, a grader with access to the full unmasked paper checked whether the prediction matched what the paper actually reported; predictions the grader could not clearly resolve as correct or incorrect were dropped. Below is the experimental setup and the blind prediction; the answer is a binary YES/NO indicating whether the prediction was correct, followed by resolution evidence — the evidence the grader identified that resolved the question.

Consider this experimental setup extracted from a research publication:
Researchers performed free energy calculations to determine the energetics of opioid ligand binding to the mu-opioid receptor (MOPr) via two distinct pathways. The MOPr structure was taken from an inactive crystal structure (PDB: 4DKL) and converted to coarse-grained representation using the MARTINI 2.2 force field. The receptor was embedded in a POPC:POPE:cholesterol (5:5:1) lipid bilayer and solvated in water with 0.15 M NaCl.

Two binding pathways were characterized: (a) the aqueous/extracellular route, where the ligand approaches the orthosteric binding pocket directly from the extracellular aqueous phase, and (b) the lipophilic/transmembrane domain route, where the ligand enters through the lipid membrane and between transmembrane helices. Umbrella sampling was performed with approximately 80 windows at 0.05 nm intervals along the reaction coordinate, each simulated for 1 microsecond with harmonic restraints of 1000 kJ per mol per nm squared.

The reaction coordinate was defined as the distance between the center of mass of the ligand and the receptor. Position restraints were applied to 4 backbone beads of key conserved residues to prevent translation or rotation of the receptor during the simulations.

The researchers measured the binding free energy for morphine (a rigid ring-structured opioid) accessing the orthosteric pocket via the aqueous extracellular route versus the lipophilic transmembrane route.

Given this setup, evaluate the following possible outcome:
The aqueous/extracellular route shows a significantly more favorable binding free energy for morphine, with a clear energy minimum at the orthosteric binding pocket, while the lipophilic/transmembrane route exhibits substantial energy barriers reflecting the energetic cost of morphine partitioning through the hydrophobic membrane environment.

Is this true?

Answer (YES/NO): YES